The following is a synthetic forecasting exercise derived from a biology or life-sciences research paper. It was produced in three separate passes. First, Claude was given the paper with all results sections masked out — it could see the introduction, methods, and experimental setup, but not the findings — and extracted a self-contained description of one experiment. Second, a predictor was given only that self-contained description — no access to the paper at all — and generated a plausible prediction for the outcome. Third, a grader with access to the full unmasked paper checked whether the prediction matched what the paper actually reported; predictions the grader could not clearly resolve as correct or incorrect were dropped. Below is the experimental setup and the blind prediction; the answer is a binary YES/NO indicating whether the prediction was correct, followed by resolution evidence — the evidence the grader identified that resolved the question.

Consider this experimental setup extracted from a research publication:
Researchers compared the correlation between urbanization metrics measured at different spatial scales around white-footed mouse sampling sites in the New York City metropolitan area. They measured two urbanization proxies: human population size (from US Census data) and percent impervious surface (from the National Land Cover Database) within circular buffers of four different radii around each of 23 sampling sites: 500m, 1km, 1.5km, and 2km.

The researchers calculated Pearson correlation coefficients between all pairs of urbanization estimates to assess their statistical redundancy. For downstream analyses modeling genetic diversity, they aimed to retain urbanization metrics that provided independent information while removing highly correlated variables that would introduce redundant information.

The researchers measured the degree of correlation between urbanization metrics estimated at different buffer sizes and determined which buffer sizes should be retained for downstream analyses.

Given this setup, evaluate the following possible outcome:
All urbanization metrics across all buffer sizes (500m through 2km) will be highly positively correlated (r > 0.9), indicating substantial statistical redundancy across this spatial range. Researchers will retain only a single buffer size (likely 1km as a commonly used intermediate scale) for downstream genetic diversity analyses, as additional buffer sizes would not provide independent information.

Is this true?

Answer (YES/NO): NO